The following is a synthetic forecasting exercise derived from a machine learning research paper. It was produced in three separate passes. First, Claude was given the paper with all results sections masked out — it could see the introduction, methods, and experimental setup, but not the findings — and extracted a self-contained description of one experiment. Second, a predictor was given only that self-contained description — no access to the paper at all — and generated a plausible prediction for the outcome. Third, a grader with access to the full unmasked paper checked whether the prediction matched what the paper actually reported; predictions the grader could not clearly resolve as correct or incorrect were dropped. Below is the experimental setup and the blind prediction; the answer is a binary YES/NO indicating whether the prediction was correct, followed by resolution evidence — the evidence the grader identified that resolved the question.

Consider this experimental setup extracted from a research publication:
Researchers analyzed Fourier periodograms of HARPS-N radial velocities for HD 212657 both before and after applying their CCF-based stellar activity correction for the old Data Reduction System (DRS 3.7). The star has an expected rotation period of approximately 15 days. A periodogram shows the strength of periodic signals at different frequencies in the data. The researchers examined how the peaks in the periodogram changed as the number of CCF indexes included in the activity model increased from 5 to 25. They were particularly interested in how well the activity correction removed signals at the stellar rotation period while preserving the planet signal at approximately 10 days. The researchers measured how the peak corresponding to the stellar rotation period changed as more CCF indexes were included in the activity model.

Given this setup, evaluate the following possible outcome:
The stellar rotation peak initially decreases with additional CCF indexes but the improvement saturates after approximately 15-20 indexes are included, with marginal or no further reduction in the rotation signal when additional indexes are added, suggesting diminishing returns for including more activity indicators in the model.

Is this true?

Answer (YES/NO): NO